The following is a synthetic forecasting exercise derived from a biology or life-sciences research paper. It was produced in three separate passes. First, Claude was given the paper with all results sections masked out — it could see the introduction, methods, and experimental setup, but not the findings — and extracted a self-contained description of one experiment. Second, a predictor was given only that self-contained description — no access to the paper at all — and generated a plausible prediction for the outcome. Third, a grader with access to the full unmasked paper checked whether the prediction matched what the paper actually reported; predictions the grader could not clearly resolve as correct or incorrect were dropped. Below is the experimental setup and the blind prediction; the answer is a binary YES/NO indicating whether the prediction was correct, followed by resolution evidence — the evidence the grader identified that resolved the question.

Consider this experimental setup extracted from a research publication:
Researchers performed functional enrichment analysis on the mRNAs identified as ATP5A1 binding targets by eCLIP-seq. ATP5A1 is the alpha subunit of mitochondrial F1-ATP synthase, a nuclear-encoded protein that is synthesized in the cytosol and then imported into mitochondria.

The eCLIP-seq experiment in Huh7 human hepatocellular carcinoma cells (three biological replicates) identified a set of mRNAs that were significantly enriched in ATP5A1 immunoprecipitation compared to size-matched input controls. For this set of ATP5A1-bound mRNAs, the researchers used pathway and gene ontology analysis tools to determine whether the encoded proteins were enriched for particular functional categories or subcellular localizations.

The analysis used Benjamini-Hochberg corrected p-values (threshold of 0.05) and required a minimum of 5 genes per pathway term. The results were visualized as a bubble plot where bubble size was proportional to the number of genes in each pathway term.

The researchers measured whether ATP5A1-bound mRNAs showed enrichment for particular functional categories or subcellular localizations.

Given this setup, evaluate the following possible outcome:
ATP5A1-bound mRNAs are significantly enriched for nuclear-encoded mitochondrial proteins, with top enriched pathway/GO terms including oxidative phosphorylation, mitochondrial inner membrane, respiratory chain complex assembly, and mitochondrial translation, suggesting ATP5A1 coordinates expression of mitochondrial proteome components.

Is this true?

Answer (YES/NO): NO